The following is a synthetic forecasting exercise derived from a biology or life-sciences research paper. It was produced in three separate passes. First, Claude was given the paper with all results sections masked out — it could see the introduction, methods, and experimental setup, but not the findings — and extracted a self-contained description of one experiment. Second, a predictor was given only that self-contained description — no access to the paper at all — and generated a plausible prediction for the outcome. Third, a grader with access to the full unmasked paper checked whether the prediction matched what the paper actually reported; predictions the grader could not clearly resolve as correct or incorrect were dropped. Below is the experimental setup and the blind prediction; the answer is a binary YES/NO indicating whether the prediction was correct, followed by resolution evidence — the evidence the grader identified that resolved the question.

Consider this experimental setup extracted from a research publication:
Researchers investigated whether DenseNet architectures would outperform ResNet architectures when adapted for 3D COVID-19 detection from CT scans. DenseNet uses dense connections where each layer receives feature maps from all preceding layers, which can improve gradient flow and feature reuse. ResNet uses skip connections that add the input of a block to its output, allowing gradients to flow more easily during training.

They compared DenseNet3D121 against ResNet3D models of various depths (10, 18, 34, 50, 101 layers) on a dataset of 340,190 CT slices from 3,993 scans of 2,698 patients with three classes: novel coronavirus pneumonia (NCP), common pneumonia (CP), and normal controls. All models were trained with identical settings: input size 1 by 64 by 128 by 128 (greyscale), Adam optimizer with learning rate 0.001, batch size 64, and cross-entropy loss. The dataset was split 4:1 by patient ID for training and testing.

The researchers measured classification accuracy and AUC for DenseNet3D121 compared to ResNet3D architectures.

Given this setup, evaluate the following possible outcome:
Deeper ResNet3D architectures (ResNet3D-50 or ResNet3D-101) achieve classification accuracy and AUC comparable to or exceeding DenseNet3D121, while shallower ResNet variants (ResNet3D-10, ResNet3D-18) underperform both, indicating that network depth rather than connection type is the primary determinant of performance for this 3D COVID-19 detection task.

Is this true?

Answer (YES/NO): NO